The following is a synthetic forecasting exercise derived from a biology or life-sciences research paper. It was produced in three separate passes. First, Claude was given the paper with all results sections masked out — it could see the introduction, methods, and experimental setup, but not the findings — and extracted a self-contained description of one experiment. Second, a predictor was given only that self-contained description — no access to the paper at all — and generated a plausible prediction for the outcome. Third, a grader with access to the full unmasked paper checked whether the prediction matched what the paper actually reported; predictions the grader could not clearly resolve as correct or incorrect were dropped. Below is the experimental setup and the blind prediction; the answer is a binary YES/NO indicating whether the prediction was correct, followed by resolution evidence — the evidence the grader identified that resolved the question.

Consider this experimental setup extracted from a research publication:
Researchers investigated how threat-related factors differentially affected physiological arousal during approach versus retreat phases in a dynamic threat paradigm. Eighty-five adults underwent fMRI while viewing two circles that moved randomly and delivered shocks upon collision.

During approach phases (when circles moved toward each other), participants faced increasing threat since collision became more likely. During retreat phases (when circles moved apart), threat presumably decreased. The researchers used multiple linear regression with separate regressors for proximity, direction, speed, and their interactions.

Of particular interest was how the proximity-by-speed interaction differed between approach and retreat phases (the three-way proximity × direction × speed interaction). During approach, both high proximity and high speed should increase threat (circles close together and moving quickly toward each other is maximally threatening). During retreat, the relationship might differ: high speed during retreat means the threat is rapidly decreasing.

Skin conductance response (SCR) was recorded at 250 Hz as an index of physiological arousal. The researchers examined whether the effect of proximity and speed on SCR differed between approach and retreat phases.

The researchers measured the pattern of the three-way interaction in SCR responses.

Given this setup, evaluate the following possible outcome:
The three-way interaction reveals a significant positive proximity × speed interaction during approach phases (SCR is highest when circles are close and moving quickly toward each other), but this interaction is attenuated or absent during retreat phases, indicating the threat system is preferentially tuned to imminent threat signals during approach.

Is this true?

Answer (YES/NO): YES